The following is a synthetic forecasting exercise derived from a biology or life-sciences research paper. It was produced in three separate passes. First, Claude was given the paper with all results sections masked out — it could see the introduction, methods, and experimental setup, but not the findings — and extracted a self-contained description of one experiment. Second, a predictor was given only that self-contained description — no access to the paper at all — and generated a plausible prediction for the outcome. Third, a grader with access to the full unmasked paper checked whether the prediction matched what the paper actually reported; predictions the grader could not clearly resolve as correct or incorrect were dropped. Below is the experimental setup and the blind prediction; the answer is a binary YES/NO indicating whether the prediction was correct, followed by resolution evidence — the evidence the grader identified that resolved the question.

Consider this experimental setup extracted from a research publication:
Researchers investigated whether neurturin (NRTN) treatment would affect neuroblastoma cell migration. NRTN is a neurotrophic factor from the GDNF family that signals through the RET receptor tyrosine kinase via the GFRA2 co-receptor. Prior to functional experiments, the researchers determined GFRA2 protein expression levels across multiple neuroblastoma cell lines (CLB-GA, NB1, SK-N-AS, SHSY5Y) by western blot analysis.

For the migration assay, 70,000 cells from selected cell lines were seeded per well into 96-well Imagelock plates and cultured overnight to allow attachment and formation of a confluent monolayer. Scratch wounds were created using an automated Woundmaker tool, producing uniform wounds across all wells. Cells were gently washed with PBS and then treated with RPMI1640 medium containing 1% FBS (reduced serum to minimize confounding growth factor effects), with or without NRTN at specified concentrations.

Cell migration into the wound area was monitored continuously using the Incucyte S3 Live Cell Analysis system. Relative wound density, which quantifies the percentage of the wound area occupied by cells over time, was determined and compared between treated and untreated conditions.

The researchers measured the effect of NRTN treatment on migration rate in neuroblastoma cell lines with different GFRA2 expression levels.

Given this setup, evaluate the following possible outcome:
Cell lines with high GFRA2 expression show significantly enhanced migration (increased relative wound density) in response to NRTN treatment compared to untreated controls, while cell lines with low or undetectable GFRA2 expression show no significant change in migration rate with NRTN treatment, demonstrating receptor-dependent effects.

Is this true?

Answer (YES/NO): NO